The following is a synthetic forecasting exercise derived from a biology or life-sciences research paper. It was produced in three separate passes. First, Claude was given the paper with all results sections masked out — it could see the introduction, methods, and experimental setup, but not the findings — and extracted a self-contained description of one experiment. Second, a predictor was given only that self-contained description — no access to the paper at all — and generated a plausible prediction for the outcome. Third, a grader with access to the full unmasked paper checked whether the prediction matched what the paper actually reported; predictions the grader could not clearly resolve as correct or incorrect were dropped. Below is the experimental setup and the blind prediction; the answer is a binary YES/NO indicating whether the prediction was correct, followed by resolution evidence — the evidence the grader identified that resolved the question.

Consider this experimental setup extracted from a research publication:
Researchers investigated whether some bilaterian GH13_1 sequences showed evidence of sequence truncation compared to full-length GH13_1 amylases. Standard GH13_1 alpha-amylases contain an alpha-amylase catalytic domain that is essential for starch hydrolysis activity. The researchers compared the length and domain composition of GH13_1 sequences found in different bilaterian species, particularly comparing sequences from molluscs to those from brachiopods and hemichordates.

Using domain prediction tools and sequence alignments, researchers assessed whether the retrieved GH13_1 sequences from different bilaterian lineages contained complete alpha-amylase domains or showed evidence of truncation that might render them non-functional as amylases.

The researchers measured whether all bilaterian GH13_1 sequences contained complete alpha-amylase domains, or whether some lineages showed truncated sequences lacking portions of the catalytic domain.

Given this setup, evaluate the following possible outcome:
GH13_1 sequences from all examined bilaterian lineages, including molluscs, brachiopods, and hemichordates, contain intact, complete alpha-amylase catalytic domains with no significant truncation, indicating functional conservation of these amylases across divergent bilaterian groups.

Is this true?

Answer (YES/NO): NO